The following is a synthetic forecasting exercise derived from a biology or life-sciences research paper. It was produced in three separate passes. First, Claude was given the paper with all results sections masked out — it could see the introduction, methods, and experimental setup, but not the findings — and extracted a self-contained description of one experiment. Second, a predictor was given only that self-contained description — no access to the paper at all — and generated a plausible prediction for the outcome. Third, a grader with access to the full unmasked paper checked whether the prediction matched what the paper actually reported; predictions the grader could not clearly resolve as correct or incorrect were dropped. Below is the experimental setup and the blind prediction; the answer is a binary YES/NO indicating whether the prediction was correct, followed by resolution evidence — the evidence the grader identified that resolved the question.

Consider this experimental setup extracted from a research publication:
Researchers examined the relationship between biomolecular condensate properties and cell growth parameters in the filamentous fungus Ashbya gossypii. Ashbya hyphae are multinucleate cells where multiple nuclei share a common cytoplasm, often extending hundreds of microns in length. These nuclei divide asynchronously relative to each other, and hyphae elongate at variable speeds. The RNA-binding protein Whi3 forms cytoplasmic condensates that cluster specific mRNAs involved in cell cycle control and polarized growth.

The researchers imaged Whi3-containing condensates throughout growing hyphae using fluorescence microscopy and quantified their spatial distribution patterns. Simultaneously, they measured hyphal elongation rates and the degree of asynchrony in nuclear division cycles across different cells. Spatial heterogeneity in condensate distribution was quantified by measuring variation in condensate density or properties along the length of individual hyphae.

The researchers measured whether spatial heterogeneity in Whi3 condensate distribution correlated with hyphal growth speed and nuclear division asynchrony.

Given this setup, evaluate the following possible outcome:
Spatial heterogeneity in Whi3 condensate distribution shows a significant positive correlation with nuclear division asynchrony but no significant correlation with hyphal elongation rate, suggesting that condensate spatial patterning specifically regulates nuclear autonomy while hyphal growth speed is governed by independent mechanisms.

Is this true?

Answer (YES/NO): NO